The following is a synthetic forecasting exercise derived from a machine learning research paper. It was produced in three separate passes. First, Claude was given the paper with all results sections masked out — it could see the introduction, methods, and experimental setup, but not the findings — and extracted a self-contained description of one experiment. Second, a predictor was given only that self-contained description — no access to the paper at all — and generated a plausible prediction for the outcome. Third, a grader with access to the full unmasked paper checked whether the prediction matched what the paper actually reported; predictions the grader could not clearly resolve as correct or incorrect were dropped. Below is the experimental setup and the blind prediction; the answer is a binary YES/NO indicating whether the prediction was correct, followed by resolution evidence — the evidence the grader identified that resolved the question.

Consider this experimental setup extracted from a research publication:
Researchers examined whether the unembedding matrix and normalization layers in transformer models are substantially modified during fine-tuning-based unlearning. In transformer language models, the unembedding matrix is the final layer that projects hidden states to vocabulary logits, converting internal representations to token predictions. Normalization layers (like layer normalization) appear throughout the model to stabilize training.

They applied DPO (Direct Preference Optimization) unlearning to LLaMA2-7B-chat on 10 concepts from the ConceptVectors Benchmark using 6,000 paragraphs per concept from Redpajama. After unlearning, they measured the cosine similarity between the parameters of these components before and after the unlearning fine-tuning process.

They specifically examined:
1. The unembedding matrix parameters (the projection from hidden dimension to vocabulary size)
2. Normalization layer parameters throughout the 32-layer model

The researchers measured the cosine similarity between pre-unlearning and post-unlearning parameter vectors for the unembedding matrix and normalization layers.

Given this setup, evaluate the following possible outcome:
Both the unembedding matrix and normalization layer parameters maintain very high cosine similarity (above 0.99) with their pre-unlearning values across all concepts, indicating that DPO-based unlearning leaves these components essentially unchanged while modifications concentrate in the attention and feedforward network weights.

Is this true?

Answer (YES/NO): YES